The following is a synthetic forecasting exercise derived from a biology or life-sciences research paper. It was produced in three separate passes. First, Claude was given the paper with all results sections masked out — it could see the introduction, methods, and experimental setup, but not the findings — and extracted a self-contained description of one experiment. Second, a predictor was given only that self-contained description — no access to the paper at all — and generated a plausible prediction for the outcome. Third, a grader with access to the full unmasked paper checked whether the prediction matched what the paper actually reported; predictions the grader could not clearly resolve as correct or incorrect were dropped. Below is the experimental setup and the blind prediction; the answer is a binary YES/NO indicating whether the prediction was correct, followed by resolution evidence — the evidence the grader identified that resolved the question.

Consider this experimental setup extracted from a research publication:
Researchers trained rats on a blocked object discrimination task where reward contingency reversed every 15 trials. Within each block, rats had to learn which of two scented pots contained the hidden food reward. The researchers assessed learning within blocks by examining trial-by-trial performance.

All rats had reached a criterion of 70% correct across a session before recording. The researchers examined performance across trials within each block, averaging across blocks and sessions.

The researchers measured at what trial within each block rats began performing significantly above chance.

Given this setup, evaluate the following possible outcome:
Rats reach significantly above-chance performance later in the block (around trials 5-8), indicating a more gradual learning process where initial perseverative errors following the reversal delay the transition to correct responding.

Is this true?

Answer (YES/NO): YES